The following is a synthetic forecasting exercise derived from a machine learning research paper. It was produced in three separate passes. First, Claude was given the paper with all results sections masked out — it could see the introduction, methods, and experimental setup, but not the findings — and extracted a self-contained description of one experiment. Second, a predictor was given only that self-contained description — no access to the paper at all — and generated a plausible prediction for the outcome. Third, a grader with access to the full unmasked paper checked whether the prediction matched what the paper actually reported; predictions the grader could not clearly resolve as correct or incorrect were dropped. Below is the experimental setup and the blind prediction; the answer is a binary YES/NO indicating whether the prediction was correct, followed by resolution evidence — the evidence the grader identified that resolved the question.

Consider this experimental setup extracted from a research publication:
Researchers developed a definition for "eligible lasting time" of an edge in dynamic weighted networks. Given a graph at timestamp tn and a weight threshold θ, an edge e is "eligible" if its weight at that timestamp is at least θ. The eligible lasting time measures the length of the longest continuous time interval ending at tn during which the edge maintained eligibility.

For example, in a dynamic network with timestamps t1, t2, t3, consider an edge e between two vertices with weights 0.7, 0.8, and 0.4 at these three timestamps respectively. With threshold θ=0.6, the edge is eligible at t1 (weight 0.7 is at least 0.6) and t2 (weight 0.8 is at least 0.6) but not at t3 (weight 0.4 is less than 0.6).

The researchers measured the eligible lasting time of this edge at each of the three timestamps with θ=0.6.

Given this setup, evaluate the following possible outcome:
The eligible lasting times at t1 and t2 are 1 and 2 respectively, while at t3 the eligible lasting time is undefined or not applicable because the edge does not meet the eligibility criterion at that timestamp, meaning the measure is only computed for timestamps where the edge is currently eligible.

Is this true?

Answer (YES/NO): NO